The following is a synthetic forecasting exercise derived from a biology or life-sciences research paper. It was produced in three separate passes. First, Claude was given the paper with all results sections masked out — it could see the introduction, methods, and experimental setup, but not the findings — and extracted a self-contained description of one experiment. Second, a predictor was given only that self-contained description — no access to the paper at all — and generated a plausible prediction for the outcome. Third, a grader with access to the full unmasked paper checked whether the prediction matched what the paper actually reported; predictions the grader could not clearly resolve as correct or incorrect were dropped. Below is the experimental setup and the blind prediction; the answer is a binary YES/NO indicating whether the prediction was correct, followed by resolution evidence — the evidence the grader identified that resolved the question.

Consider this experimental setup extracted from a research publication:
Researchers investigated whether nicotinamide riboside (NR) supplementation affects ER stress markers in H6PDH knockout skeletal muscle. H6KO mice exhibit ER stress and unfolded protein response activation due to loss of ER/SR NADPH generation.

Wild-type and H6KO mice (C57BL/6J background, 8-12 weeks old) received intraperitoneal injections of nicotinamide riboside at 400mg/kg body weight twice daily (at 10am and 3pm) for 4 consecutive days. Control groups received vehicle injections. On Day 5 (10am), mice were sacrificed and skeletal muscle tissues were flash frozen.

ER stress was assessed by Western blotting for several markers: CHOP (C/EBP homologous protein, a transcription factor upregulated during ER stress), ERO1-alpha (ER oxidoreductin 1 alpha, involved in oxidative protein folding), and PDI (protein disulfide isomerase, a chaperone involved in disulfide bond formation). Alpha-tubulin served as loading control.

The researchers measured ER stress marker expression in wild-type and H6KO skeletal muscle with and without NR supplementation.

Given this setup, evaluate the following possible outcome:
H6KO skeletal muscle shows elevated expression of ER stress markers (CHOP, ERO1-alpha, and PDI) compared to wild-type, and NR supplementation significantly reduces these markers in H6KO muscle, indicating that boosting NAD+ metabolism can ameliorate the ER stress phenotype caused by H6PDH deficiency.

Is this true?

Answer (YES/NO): NO